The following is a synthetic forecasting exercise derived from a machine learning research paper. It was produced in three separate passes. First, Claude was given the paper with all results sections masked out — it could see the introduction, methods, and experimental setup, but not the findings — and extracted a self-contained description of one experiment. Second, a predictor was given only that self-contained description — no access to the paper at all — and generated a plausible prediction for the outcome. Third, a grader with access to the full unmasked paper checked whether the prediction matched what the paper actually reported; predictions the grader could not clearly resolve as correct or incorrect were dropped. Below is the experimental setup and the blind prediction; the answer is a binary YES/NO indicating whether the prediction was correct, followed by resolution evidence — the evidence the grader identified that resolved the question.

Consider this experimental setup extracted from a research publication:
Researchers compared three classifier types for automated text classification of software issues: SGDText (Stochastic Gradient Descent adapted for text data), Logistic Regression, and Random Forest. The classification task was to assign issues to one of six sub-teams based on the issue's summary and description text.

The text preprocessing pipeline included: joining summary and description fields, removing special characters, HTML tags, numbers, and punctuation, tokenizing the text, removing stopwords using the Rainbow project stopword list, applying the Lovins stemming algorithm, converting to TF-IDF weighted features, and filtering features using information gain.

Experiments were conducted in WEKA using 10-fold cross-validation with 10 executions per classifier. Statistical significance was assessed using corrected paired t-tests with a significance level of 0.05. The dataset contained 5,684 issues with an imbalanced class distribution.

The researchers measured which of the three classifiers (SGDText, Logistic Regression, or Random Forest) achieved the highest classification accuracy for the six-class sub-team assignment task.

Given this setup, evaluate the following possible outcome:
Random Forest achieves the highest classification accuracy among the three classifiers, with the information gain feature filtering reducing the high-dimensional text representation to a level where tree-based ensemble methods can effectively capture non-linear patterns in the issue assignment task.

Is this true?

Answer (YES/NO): NO